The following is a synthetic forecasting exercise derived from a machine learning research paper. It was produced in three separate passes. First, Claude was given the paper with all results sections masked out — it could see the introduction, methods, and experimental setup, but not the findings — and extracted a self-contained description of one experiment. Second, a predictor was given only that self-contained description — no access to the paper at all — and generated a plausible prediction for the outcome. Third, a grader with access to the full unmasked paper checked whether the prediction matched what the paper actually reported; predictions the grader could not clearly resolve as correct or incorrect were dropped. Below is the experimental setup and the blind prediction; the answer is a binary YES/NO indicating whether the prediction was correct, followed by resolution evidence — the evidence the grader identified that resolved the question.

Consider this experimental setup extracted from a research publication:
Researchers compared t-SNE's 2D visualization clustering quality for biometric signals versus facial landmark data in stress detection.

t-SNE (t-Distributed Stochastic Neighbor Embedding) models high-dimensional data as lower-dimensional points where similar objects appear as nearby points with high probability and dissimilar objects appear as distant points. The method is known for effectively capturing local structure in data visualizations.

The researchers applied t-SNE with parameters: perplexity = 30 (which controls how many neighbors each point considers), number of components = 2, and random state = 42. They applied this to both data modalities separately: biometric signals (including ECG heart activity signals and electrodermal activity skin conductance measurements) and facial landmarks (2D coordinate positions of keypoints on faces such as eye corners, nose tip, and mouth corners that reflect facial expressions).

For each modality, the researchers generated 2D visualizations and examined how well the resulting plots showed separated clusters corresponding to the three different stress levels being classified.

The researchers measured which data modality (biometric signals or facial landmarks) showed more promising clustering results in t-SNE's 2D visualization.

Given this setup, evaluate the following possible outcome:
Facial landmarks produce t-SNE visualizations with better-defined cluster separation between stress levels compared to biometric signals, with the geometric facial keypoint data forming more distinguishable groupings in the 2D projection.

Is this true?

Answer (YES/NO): YES